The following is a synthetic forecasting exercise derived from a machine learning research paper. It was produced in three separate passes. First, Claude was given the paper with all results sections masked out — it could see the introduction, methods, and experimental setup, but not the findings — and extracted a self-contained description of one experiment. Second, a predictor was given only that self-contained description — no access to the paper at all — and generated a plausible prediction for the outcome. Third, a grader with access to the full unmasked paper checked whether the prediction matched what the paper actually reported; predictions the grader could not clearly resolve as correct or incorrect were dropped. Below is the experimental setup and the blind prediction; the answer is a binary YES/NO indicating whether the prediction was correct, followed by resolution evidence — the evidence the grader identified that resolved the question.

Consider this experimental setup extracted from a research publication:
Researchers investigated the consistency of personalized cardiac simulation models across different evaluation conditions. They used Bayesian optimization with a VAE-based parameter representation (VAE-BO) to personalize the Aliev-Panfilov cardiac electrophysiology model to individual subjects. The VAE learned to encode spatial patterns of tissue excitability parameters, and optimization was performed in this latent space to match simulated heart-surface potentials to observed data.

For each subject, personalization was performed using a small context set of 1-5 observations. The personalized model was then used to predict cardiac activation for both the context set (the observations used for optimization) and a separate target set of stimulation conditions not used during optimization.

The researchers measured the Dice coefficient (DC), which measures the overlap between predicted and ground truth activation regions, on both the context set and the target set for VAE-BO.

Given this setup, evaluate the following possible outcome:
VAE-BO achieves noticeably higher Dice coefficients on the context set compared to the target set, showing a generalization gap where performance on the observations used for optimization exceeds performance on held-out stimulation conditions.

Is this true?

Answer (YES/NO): NO